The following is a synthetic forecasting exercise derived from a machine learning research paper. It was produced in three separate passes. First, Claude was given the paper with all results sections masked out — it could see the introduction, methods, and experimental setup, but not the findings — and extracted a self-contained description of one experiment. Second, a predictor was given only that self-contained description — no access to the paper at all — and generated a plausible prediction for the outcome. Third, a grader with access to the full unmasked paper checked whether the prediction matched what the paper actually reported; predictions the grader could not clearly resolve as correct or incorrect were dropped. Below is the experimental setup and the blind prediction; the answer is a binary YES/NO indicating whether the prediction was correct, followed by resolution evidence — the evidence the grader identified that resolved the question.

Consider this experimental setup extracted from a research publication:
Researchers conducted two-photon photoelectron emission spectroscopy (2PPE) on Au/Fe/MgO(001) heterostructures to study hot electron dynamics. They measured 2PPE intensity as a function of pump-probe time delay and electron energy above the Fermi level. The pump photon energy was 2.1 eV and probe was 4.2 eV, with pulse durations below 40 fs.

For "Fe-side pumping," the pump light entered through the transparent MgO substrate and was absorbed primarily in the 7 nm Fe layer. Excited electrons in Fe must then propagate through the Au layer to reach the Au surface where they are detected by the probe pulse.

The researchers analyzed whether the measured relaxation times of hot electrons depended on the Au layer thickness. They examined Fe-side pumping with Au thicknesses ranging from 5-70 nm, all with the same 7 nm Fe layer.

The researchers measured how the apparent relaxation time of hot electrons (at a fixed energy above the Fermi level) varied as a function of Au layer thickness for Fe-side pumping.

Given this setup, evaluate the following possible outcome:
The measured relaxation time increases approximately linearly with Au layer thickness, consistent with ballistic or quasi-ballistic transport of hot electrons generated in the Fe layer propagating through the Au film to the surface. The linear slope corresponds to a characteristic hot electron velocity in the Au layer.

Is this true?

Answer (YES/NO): NO